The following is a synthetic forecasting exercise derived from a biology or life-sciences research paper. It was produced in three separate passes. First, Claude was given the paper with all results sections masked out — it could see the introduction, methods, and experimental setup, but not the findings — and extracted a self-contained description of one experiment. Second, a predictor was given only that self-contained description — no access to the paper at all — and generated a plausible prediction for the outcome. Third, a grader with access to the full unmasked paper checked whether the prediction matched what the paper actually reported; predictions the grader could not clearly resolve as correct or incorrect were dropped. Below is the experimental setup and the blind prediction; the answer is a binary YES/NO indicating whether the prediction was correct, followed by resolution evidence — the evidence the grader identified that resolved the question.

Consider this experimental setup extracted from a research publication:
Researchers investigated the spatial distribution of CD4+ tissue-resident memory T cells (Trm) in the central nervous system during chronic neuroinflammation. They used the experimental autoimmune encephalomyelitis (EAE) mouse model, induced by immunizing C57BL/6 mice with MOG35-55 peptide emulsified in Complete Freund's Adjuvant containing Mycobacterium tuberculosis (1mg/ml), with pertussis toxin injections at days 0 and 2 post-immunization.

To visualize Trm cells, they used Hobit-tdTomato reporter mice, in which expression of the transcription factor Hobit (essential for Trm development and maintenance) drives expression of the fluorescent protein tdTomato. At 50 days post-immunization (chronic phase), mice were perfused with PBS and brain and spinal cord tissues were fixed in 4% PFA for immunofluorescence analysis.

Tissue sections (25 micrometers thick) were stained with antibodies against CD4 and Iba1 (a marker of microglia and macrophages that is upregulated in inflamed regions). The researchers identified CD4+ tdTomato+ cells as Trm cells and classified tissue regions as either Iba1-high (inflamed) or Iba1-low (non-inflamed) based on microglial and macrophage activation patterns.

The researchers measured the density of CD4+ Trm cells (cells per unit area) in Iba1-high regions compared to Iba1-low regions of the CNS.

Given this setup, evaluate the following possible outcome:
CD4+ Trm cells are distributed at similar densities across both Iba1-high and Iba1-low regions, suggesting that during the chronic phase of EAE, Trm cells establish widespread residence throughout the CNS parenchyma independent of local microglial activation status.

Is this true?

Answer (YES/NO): NO